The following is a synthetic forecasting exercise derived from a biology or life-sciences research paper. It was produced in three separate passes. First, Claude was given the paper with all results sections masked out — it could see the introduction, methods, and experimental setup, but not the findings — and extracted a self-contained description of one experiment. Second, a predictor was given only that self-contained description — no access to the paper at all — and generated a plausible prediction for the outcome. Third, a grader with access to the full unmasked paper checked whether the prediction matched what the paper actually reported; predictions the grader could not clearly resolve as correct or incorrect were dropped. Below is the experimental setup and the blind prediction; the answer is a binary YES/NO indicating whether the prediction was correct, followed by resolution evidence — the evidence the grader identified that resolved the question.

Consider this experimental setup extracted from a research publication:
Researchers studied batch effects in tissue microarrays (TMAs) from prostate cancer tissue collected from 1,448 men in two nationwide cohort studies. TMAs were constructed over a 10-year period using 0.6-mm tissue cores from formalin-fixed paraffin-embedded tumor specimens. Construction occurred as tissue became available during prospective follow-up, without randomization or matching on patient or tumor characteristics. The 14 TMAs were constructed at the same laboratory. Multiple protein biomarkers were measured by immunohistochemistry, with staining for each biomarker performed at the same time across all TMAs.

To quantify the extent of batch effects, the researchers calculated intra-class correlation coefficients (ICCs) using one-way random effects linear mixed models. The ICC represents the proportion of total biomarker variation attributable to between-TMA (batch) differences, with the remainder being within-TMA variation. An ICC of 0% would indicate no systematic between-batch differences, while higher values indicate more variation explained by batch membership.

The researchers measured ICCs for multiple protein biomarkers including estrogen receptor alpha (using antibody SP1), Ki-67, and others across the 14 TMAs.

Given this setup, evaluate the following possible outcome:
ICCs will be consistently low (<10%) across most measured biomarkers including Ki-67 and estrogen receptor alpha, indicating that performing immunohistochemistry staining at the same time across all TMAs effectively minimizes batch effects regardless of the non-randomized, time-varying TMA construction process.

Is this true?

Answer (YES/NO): NO